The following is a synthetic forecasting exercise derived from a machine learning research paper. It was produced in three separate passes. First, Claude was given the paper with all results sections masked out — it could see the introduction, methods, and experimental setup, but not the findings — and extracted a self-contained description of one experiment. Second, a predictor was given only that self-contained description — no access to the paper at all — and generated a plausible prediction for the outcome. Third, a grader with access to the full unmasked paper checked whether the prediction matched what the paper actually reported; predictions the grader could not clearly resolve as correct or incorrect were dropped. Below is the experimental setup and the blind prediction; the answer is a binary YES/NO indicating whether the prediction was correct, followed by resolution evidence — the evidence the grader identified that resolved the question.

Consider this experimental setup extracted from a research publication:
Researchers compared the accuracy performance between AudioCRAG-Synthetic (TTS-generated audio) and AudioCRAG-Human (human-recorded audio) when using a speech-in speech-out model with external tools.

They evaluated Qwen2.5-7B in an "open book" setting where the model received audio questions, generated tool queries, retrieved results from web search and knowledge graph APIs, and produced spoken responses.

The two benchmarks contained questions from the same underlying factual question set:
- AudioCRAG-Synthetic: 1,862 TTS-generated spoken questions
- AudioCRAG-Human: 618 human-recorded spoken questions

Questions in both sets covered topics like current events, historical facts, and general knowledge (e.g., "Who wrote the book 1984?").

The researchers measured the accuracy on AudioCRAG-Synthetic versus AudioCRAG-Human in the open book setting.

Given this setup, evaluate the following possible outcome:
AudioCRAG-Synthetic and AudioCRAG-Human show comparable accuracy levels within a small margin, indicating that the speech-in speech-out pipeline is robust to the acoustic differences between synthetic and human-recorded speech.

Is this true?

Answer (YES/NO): YES